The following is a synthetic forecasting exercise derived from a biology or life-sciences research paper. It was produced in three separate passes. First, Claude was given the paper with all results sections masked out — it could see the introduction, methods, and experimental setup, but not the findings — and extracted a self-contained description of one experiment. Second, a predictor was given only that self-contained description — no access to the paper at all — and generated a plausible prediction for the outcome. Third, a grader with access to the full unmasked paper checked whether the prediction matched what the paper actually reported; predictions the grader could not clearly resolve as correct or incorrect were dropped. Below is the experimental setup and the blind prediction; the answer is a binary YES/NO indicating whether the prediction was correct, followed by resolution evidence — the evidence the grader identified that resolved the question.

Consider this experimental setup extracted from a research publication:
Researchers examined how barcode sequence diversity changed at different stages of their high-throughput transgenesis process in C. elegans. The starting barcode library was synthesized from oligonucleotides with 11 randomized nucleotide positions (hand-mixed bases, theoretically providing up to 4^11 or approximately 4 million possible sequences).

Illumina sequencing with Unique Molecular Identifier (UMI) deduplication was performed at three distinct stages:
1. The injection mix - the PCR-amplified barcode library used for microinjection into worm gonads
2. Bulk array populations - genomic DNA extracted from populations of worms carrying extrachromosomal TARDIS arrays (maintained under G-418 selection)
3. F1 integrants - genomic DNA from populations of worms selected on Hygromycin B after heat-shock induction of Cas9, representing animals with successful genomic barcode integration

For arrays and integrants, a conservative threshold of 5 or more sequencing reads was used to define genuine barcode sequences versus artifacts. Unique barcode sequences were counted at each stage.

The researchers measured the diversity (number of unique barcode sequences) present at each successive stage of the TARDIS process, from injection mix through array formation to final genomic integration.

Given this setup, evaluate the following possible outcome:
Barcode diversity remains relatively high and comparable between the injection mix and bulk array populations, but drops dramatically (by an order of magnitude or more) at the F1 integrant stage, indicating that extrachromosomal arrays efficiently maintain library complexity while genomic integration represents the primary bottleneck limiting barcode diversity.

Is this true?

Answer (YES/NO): NO